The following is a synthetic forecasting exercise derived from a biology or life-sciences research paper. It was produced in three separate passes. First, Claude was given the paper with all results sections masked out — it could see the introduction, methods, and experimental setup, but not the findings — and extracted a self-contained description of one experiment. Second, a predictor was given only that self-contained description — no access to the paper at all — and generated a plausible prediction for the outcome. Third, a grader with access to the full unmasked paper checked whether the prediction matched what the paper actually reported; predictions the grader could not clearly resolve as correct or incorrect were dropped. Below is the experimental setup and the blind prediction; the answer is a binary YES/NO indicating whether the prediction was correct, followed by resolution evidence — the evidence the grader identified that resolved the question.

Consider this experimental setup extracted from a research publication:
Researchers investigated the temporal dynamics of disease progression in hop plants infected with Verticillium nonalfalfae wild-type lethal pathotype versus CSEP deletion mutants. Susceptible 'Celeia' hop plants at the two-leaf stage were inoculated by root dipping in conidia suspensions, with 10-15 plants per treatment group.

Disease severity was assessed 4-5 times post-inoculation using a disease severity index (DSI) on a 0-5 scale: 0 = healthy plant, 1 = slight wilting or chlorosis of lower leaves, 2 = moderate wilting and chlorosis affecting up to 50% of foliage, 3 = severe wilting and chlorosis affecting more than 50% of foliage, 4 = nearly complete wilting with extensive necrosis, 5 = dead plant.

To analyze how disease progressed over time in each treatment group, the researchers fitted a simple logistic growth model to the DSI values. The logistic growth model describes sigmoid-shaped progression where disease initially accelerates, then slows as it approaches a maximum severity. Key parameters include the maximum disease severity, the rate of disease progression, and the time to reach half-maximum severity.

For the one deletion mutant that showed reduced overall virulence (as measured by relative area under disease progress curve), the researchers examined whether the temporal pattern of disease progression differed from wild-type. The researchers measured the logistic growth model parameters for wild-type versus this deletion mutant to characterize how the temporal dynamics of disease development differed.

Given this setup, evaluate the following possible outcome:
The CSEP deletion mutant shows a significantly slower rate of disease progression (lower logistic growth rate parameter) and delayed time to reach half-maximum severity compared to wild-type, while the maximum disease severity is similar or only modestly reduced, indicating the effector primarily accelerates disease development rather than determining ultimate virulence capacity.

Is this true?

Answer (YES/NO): NO